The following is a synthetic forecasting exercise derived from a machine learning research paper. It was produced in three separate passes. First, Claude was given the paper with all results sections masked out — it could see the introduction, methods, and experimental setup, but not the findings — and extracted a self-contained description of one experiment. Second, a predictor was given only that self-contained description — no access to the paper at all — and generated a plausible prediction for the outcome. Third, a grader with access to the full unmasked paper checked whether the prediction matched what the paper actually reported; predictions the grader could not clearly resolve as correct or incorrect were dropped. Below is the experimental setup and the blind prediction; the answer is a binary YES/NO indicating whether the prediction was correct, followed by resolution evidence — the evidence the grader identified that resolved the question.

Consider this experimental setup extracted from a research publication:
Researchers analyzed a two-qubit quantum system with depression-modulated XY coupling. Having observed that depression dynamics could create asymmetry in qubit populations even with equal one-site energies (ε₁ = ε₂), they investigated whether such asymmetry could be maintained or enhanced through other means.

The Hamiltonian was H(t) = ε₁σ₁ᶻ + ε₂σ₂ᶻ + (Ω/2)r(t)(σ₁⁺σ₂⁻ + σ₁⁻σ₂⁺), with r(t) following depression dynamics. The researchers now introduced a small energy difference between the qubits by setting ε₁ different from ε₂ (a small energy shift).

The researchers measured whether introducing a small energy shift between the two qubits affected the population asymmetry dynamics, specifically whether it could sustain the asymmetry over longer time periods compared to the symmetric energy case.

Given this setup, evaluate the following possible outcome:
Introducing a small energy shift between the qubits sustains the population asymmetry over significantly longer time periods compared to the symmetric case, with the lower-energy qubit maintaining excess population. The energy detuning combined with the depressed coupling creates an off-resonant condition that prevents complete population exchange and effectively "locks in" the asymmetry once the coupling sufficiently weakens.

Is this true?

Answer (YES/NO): YES